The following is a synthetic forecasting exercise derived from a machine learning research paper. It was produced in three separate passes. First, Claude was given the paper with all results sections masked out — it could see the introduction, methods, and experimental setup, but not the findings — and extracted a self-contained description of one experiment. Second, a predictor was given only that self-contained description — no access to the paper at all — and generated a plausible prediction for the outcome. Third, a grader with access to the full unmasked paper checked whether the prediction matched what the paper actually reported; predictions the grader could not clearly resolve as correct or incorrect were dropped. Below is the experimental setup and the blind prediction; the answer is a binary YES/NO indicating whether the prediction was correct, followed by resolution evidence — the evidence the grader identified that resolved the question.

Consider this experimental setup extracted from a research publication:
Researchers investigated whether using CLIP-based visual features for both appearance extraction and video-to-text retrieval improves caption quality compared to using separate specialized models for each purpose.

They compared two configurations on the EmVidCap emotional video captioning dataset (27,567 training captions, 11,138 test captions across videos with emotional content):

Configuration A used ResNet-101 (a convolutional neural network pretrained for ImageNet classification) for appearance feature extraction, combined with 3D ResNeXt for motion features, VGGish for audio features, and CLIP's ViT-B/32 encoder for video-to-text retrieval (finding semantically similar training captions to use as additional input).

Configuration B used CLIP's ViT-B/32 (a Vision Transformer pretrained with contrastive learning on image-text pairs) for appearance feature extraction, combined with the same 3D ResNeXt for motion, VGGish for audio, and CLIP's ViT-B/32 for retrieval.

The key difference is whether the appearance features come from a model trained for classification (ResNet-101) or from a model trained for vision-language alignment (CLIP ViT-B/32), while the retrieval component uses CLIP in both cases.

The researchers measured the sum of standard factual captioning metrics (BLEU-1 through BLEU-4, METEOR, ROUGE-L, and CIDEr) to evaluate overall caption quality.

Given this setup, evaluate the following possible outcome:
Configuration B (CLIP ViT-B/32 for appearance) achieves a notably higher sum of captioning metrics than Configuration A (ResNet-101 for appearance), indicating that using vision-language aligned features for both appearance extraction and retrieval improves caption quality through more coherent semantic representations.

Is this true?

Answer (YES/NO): YES